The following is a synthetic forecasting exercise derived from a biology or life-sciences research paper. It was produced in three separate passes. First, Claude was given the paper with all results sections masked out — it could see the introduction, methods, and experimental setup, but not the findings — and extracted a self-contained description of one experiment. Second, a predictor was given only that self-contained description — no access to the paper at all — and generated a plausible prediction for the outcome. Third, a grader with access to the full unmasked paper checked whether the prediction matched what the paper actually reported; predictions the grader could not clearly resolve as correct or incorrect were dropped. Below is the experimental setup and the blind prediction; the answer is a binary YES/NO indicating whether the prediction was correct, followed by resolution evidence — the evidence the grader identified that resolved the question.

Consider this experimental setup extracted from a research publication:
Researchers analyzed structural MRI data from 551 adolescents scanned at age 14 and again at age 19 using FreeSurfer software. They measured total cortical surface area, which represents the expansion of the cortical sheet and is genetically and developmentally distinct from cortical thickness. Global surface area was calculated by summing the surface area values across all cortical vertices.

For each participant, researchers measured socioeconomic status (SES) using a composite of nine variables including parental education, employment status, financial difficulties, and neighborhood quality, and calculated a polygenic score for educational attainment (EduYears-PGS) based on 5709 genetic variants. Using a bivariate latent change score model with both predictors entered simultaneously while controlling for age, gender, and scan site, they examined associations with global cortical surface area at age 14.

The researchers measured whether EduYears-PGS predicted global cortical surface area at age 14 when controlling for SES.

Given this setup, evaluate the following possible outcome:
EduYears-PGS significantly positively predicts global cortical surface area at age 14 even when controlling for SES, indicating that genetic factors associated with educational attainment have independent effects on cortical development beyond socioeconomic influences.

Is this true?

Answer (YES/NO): YES